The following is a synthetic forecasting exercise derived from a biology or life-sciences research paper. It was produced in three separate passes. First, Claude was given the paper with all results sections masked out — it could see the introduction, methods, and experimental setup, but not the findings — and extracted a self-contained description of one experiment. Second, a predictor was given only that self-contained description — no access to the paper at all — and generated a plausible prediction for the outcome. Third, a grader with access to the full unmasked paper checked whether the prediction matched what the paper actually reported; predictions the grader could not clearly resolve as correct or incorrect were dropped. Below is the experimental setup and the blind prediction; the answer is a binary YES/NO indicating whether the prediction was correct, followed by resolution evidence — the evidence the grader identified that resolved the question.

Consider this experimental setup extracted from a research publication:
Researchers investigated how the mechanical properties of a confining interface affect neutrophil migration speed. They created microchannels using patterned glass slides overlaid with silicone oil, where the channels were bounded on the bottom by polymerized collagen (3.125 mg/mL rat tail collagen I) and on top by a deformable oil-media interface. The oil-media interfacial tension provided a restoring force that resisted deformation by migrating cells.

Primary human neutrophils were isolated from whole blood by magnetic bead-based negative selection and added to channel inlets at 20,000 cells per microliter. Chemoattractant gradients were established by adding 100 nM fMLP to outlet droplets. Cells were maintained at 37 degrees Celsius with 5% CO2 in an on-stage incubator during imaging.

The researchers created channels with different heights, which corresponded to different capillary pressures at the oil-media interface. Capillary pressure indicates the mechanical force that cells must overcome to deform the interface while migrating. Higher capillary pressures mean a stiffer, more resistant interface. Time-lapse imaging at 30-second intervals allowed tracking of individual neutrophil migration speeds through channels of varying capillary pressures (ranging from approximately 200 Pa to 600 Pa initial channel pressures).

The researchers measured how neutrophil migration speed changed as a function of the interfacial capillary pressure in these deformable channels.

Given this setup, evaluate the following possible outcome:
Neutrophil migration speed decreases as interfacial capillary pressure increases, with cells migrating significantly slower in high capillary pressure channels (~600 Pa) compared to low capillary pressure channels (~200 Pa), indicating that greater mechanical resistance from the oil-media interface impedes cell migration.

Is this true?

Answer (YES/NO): YES